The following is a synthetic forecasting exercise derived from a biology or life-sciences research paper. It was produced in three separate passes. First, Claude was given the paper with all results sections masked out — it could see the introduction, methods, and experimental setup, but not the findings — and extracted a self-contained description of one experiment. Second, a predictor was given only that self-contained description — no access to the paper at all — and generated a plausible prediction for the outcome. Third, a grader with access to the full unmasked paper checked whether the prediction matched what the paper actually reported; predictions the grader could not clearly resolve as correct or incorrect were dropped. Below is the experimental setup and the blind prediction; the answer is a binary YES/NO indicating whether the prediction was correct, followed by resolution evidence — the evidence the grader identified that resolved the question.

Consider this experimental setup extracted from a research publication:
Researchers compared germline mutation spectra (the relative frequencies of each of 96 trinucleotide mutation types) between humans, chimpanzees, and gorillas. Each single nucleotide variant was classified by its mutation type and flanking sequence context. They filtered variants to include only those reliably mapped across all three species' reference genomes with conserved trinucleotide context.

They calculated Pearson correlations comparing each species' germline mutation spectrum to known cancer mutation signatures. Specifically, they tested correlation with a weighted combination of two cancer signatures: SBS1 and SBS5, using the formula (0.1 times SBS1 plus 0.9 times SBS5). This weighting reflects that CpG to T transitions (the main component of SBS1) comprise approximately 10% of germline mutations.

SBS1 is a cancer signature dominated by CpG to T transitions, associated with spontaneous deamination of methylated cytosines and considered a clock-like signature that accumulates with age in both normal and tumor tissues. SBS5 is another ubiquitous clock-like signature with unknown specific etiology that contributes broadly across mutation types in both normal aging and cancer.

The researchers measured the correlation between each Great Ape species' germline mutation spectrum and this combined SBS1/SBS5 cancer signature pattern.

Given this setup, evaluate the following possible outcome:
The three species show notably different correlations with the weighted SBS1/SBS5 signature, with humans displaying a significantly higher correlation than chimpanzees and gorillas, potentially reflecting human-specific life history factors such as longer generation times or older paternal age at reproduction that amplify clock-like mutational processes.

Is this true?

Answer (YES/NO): NO